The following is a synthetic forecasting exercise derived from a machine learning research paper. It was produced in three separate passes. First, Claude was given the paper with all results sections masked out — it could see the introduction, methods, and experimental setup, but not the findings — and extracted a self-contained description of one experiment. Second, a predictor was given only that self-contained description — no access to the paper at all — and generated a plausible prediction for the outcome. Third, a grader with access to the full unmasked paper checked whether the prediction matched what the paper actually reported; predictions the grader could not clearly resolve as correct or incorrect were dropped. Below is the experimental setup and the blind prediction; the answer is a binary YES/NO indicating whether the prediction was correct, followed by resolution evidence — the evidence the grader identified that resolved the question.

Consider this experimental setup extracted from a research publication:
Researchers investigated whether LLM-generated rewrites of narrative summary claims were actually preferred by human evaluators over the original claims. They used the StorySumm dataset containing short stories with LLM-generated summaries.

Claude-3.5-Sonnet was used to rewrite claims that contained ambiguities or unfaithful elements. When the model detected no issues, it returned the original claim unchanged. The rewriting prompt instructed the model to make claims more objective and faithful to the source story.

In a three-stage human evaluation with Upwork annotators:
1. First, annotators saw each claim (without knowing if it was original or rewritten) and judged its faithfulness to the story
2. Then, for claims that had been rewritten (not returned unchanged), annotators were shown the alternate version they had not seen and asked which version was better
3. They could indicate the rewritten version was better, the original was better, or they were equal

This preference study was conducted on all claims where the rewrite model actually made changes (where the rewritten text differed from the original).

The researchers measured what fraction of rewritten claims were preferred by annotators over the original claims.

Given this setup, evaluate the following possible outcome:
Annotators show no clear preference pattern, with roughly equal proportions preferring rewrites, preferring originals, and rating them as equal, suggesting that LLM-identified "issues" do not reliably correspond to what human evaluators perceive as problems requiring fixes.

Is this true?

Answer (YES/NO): NO